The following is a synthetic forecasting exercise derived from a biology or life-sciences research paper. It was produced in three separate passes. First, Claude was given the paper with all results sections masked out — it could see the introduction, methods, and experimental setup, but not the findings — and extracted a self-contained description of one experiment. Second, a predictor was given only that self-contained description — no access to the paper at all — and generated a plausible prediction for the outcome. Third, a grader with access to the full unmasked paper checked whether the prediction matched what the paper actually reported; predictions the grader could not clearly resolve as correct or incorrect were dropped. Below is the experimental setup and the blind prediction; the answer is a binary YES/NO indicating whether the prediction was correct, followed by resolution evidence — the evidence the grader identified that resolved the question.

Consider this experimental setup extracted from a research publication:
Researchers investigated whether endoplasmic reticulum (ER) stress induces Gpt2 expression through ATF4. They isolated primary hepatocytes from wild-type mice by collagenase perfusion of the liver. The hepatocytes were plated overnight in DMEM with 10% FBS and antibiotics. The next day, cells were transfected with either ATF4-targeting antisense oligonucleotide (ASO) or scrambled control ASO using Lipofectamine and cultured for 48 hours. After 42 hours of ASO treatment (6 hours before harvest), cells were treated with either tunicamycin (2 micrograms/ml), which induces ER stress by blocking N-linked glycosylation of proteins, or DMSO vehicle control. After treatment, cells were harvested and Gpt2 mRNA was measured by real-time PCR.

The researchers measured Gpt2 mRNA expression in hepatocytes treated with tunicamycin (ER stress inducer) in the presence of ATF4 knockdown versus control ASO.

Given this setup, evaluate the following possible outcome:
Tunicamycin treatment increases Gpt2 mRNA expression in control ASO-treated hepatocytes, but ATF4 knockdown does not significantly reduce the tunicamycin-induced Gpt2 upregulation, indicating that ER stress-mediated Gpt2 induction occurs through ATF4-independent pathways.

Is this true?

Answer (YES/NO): NO